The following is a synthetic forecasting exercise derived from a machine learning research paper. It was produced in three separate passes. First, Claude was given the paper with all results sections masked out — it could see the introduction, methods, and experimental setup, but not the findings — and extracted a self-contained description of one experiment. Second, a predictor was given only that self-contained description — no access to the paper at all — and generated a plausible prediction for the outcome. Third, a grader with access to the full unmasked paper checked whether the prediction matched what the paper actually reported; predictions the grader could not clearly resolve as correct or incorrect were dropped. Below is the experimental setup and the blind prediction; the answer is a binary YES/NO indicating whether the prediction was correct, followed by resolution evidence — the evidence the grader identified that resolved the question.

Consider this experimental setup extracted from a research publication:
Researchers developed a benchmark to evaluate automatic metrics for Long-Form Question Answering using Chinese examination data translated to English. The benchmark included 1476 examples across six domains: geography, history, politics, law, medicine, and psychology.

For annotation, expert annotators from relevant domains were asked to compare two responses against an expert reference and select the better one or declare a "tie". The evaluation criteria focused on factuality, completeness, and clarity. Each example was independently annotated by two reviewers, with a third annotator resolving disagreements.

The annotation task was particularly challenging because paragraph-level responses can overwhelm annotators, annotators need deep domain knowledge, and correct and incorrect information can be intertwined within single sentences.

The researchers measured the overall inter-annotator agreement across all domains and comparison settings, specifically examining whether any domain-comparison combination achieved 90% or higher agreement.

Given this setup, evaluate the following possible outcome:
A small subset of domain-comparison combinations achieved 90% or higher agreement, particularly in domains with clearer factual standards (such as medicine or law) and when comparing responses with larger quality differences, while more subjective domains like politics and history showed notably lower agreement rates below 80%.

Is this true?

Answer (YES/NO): NO